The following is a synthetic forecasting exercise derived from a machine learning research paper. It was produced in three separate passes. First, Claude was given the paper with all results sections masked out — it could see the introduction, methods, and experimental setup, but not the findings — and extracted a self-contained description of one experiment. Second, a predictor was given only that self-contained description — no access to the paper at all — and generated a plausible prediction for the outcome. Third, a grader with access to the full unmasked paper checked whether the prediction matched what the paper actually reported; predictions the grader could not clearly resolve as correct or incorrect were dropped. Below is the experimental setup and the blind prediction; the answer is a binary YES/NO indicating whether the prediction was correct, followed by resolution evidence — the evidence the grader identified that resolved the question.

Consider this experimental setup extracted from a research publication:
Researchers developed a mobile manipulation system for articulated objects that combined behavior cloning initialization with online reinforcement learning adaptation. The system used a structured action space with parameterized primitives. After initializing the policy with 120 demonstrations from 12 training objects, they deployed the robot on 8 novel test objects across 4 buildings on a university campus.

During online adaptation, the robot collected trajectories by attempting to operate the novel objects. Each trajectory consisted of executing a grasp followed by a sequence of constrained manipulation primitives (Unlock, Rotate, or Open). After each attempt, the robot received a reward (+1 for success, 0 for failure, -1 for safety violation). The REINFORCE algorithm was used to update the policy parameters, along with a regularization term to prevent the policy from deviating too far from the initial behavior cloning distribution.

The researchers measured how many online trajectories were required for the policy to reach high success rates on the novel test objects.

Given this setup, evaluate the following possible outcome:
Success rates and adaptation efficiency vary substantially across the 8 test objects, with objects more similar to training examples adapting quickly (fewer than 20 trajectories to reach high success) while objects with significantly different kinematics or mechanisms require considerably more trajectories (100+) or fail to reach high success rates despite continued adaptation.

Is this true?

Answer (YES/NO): NO